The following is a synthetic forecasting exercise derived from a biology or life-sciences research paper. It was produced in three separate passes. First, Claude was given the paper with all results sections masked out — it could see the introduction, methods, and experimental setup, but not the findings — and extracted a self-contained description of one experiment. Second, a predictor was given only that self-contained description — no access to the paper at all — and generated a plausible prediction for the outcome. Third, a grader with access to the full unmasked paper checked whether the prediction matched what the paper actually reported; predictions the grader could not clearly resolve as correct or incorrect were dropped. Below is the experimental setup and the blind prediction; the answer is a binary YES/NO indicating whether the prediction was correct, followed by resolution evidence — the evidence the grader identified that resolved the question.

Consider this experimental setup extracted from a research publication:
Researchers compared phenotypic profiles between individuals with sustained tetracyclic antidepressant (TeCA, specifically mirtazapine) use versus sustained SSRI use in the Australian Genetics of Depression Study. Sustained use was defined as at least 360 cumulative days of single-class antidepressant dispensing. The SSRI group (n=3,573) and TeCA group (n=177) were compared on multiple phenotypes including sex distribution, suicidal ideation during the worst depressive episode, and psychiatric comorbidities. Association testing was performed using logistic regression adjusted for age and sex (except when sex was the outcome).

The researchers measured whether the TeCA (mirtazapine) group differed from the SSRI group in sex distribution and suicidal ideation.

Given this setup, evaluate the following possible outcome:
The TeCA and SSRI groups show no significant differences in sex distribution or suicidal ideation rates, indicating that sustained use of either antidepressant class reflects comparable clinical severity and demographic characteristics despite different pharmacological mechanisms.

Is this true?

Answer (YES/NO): NO